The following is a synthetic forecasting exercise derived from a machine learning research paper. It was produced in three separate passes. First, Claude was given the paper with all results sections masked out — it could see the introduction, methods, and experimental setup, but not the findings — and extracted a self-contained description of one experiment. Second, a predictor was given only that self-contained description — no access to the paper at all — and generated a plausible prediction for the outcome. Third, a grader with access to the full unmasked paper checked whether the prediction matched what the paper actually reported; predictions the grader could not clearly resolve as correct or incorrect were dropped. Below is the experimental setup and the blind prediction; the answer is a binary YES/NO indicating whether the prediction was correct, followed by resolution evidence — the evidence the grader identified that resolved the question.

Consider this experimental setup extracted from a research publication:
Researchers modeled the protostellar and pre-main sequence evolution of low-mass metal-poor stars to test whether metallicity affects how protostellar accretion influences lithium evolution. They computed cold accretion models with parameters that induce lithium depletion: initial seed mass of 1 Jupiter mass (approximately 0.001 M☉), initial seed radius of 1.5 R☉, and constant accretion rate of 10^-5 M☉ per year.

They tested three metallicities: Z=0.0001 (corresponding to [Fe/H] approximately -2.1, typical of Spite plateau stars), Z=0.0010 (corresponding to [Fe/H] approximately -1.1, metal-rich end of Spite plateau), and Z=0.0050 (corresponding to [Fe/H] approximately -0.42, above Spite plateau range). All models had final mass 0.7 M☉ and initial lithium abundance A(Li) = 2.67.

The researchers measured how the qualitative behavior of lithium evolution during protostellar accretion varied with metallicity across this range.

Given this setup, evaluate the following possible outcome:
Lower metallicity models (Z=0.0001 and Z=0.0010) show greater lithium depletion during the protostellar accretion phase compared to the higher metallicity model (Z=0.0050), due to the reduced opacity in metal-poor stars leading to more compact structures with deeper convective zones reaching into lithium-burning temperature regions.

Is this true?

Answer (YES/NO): NO